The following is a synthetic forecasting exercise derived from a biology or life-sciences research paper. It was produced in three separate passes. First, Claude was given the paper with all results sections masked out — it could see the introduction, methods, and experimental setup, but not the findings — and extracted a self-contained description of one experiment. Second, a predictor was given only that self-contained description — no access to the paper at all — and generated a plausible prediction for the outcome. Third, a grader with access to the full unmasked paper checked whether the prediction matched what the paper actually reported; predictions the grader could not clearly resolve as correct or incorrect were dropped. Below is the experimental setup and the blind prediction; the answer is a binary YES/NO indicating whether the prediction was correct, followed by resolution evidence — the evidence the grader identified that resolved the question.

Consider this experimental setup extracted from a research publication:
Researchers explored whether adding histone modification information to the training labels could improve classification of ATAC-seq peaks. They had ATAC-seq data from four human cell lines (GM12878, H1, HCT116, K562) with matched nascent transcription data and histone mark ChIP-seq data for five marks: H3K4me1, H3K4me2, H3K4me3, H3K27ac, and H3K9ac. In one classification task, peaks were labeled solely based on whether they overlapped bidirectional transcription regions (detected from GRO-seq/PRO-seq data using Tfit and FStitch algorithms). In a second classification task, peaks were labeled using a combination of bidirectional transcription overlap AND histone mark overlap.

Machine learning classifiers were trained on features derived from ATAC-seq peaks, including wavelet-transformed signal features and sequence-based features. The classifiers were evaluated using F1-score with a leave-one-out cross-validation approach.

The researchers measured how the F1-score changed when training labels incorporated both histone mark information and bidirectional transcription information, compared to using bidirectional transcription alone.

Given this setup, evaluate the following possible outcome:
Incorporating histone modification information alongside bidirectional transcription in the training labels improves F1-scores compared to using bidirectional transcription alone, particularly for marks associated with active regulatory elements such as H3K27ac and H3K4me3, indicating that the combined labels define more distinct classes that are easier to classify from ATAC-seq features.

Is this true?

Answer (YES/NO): NO